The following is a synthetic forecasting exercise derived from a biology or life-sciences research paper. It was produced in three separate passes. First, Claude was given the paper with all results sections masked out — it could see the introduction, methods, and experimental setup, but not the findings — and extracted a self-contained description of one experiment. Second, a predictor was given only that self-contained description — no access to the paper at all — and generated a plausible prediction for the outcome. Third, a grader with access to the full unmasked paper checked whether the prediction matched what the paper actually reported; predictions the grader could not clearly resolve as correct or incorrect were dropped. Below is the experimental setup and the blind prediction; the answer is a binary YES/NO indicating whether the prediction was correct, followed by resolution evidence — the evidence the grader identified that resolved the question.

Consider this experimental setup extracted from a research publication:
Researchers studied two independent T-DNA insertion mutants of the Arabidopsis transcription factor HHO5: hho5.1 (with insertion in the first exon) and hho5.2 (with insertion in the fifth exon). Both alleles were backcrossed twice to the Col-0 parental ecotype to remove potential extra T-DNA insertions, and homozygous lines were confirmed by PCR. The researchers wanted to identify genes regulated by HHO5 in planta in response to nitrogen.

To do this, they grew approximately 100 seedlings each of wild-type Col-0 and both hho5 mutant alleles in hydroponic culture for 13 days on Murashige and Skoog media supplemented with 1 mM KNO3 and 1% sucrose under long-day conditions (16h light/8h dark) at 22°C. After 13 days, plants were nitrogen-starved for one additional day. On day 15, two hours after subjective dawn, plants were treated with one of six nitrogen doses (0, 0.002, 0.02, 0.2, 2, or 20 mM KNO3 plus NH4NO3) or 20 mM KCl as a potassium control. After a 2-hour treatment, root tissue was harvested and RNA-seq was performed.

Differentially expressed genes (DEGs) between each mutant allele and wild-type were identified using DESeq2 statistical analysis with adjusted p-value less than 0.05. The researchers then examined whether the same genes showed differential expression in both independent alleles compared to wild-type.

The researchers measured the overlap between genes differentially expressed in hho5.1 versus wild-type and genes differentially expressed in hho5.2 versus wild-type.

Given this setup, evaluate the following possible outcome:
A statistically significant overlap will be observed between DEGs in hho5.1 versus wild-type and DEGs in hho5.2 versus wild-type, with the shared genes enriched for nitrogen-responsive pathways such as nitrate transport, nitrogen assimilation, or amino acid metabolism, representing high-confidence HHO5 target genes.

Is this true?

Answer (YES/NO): YES